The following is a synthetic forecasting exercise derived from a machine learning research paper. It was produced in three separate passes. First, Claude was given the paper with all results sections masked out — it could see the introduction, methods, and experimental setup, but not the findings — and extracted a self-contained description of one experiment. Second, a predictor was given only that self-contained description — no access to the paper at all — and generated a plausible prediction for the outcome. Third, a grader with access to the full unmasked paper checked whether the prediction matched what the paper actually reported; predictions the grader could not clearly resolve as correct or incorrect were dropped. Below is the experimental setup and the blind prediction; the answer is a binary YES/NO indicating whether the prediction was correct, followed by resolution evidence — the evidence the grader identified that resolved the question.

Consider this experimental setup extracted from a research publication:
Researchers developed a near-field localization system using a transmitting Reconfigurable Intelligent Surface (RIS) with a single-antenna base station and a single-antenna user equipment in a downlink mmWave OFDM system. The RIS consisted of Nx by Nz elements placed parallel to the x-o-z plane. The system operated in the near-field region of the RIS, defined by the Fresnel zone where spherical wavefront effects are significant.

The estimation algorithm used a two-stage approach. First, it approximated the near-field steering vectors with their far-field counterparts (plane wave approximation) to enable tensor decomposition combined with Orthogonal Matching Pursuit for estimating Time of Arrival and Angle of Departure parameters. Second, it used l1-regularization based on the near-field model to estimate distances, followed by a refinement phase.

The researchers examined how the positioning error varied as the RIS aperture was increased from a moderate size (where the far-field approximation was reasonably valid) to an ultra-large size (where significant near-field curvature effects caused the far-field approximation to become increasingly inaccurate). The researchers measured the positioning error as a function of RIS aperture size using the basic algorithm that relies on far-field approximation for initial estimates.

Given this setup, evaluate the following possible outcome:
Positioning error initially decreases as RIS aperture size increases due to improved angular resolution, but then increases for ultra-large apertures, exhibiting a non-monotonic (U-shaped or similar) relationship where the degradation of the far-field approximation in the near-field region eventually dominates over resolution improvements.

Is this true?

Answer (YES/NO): YES